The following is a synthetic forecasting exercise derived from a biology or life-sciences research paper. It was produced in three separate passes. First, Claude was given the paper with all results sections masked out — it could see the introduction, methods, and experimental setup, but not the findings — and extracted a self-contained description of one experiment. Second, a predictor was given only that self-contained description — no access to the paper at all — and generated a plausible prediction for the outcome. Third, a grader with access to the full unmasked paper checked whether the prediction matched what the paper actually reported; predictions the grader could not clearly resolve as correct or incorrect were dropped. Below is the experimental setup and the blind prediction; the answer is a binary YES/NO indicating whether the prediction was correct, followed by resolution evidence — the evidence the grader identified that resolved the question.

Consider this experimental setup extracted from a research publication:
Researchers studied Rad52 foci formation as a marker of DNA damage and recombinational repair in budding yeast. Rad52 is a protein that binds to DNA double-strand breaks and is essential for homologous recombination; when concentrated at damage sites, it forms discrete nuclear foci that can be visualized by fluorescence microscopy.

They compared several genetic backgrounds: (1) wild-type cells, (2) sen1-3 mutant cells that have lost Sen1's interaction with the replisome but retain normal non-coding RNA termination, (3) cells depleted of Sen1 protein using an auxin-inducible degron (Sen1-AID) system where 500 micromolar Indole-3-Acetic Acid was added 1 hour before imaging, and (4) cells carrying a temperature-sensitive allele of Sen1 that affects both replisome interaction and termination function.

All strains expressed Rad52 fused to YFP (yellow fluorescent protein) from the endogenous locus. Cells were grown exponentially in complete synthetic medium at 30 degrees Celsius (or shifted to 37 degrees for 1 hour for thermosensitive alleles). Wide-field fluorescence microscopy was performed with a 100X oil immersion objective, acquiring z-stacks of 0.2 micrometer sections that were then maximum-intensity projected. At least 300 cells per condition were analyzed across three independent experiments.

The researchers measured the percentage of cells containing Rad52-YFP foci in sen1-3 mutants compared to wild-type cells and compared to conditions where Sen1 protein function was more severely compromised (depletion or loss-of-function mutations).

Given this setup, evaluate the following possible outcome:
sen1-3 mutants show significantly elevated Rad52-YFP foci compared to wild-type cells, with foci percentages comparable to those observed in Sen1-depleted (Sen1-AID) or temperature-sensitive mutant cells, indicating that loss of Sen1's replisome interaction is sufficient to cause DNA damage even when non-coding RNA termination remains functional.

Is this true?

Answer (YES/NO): NO